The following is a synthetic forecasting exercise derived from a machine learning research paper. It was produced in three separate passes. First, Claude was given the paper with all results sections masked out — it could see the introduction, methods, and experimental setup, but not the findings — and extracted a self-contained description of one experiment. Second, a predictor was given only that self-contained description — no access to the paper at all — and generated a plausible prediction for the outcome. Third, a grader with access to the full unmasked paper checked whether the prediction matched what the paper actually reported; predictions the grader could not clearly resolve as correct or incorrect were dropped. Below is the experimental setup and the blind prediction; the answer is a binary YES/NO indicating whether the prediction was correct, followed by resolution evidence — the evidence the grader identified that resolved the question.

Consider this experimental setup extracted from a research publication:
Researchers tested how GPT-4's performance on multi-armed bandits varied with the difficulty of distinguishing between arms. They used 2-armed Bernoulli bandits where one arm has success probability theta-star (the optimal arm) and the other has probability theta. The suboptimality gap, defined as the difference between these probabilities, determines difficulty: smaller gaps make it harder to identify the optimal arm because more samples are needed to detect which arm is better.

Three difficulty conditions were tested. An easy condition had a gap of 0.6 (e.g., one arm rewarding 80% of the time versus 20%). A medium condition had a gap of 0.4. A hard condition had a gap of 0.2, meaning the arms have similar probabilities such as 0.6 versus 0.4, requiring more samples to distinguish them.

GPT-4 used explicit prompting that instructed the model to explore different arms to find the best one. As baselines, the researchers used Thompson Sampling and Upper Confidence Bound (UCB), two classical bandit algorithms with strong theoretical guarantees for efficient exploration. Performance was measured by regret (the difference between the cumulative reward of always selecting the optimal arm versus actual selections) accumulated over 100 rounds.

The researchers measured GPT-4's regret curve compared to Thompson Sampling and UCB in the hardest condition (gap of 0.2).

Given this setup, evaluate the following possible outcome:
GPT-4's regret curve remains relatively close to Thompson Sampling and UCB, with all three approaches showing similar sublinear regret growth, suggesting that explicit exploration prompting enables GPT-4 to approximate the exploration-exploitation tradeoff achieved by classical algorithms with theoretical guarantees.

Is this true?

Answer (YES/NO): NO